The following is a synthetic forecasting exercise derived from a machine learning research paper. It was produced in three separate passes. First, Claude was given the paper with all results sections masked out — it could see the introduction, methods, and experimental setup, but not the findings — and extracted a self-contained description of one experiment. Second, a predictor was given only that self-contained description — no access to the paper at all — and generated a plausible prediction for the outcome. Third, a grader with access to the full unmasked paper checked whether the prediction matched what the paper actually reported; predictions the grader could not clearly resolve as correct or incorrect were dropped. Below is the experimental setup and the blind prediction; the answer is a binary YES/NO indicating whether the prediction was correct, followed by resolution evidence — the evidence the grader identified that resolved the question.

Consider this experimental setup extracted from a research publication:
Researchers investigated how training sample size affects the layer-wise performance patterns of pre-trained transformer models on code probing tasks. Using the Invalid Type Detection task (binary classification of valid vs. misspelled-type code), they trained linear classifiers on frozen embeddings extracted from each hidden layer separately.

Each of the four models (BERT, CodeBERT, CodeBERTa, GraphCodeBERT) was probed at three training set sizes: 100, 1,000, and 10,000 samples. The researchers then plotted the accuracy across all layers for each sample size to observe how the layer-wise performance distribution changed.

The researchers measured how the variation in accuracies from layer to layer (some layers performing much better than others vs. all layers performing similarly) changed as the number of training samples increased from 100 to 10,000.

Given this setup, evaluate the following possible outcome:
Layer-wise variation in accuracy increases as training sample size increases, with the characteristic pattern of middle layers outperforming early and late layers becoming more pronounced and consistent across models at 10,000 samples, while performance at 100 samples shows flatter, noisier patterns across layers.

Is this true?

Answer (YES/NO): NO